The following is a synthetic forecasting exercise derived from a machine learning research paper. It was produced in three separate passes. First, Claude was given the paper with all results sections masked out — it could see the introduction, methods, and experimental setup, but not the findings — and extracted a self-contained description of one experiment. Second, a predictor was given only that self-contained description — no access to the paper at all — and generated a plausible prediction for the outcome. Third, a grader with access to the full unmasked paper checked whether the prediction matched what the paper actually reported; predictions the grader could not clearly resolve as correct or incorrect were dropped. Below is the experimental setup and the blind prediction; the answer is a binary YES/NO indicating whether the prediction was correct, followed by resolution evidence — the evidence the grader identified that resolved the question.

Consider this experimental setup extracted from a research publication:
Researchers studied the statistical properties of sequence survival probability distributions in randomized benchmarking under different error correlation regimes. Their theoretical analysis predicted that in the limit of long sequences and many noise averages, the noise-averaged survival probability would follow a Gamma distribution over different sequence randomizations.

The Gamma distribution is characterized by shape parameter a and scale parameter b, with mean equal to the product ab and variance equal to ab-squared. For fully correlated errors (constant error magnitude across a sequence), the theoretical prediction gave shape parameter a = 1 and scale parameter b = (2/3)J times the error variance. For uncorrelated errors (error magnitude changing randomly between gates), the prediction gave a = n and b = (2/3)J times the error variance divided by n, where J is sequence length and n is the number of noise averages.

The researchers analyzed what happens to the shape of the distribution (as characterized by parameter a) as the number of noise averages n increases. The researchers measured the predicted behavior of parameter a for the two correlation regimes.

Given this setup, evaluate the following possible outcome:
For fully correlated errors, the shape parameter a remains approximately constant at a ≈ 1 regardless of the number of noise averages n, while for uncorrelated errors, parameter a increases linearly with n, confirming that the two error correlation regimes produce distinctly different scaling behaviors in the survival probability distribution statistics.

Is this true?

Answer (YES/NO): YES